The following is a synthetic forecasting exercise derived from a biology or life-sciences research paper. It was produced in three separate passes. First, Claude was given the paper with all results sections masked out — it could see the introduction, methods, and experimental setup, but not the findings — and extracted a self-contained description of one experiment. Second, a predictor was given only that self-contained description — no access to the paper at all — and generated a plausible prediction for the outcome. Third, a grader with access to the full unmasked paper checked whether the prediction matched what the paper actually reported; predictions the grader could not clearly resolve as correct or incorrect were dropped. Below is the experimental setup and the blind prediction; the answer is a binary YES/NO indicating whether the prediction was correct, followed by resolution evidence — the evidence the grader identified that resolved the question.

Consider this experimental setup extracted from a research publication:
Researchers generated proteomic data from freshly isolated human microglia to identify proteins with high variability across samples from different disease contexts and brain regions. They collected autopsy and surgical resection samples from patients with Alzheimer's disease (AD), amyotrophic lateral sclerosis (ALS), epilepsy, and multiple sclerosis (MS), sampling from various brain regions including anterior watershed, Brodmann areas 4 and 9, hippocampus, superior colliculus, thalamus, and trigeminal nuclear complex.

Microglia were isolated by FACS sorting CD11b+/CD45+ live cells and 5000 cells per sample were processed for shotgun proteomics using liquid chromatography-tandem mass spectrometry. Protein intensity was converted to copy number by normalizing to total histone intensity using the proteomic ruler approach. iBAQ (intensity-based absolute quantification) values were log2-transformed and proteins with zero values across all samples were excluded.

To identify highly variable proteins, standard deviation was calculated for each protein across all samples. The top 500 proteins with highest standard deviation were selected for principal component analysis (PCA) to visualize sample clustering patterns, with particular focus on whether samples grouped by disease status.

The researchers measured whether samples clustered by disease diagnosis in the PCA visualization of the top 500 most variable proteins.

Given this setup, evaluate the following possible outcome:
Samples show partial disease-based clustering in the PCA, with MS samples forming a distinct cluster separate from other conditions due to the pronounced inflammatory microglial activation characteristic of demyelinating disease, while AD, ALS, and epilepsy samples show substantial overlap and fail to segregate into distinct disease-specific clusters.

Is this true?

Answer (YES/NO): NO